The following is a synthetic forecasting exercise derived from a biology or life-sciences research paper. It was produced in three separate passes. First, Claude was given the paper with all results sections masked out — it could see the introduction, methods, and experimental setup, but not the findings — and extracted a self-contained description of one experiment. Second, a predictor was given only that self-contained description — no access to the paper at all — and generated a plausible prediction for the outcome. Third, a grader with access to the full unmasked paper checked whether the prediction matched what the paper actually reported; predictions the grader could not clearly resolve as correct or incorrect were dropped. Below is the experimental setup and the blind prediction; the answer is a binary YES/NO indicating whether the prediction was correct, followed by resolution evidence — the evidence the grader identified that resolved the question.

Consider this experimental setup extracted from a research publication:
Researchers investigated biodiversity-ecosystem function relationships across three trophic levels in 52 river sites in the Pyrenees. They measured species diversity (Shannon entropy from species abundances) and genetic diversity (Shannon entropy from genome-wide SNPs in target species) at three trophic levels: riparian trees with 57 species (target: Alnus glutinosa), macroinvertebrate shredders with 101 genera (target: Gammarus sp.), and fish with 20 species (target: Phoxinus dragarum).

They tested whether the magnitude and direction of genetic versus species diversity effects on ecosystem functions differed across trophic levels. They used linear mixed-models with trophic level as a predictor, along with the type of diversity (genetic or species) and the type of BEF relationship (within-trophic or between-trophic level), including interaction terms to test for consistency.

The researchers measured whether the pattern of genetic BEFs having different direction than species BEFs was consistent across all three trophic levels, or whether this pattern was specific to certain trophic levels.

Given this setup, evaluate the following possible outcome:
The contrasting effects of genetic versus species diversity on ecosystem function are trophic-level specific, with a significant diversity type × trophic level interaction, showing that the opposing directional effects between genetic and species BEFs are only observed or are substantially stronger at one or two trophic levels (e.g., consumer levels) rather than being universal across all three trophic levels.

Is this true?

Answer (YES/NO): NO